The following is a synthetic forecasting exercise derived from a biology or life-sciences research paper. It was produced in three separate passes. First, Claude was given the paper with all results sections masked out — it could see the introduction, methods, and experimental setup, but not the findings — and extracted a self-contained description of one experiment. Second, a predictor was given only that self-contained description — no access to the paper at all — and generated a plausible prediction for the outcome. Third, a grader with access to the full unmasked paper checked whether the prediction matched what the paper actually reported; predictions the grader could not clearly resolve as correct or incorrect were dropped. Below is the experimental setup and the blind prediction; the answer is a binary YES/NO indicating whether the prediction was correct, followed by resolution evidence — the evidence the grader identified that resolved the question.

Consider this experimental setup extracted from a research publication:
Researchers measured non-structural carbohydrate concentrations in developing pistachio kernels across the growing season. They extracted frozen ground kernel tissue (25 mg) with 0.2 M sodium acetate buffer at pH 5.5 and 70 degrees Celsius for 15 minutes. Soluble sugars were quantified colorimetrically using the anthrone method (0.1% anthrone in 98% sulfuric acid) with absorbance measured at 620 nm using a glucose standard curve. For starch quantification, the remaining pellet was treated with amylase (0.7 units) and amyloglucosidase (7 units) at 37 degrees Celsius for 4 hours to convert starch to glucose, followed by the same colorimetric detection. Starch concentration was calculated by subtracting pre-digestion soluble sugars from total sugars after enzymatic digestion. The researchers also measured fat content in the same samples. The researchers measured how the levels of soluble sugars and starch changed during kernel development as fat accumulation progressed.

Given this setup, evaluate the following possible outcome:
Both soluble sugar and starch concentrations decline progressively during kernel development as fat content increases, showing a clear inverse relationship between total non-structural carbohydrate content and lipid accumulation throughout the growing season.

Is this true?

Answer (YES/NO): NO